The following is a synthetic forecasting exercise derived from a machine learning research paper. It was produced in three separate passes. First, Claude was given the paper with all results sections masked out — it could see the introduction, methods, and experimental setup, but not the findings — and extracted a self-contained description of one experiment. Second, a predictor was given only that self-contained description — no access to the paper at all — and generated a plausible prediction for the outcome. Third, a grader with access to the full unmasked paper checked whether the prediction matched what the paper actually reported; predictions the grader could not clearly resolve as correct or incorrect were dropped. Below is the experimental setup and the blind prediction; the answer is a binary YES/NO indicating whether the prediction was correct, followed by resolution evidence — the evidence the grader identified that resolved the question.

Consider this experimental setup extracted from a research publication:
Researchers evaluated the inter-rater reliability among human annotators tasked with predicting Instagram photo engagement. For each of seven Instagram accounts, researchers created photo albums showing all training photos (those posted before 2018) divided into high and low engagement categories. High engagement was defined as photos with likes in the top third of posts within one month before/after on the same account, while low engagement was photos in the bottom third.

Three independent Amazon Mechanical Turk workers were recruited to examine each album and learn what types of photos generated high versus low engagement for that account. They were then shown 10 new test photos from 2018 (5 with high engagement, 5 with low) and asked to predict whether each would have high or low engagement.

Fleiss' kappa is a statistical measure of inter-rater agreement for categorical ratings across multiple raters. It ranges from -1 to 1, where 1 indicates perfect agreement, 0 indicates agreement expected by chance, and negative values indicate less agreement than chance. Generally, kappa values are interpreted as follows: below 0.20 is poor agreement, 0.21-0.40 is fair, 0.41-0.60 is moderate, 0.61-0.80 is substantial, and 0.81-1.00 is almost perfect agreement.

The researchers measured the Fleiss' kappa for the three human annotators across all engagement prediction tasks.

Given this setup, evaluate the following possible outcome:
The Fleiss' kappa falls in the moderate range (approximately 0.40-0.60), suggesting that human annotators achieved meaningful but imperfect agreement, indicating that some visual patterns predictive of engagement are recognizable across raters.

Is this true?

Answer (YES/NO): NO